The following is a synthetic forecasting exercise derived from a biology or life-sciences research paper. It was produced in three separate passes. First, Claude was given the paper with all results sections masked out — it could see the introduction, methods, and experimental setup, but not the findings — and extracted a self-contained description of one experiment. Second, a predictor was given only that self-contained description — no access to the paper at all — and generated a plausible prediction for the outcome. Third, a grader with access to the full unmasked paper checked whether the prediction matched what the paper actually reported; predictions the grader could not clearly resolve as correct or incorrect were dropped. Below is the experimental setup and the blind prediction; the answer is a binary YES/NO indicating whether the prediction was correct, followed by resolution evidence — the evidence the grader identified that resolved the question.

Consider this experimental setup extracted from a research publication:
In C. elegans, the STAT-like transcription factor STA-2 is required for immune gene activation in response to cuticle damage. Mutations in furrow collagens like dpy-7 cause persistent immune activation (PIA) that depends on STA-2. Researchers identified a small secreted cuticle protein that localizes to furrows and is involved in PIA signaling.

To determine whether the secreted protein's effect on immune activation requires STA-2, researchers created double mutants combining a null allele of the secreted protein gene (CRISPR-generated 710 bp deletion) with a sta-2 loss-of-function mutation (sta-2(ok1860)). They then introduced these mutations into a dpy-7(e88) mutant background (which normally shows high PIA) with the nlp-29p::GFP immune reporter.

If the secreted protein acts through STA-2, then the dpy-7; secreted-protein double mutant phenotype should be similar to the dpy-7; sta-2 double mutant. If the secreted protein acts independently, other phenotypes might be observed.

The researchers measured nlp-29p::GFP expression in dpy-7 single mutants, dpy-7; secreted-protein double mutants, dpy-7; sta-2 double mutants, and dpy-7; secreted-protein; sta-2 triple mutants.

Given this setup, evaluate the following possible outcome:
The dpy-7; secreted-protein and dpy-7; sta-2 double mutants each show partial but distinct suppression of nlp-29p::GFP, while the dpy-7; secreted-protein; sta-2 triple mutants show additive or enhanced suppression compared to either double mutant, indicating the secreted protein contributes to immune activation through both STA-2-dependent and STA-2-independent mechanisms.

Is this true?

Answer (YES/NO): NO